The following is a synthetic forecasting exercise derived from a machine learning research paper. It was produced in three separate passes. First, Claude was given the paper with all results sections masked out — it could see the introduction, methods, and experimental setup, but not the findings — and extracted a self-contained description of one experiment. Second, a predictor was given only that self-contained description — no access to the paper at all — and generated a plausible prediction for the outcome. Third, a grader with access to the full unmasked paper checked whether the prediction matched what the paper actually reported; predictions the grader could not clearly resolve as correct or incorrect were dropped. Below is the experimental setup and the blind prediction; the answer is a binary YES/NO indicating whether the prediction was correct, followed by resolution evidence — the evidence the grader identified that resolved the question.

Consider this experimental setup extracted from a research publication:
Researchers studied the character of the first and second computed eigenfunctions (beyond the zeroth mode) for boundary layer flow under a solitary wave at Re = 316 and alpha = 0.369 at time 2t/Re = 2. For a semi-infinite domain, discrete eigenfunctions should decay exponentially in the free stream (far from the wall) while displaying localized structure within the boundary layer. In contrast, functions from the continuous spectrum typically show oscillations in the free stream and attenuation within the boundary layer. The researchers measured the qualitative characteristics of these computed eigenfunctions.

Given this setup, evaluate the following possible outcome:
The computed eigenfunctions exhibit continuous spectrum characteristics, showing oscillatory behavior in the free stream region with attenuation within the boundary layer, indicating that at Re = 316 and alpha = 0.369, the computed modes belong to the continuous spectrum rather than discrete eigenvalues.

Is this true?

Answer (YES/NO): YES